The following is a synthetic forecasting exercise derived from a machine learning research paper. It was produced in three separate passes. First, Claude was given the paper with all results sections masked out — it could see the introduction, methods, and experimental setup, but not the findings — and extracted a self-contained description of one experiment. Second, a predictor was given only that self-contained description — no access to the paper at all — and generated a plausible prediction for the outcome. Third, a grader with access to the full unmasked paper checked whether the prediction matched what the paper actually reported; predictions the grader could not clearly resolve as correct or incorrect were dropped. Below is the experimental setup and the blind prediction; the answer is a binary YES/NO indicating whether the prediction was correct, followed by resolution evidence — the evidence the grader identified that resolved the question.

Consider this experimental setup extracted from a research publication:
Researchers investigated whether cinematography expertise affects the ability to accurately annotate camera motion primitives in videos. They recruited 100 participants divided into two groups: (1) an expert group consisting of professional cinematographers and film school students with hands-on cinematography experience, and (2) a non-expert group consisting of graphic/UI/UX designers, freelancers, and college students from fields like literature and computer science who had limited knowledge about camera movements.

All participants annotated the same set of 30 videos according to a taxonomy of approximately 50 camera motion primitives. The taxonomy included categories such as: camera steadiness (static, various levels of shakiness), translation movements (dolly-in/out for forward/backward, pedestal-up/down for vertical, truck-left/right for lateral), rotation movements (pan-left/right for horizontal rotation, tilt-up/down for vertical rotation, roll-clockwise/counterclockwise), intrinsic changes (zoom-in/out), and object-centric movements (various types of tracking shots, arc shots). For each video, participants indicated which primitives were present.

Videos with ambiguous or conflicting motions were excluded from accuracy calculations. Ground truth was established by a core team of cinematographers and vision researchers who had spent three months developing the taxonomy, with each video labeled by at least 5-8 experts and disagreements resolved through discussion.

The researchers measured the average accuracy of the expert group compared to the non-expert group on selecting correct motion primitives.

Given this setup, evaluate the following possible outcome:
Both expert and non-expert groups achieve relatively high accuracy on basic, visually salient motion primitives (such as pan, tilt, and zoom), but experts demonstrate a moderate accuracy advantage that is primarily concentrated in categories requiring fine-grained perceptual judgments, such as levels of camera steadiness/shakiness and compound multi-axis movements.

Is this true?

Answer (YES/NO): NO